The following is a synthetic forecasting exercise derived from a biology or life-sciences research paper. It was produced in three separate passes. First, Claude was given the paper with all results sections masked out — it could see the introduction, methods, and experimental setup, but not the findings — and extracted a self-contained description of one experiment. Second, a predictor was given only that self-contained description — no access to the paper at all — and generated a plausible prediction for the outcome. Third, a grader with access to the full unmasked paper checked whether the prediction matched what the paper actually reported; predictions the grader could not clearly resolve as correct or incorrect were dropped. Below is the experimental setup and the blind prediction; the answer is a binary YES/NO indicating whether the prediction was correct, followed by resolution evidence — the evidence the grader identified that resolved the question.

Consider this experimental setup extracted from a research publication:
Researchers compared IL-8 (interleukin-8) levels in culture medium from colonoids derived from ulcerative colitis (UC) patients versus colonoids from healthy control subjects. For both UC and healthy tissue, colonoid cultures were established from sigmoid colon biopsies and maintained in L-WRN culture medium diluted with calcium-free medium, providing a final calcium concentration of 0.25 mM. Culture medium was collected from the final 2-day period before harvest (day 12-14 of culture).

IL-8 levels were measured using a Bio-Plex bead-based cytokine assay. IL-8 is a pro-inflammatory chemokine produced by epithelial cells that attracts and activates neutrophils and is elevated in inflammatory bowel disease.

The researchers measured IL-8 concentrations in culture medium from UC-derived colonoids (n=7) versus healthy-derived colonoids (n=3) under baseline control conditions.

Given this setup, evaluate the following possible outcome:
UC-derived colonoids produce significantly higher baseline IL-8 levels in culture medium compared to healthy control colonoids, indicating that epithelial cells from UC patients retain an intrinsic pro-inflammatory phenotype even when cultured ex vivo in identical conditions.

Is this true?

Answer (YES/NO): NO